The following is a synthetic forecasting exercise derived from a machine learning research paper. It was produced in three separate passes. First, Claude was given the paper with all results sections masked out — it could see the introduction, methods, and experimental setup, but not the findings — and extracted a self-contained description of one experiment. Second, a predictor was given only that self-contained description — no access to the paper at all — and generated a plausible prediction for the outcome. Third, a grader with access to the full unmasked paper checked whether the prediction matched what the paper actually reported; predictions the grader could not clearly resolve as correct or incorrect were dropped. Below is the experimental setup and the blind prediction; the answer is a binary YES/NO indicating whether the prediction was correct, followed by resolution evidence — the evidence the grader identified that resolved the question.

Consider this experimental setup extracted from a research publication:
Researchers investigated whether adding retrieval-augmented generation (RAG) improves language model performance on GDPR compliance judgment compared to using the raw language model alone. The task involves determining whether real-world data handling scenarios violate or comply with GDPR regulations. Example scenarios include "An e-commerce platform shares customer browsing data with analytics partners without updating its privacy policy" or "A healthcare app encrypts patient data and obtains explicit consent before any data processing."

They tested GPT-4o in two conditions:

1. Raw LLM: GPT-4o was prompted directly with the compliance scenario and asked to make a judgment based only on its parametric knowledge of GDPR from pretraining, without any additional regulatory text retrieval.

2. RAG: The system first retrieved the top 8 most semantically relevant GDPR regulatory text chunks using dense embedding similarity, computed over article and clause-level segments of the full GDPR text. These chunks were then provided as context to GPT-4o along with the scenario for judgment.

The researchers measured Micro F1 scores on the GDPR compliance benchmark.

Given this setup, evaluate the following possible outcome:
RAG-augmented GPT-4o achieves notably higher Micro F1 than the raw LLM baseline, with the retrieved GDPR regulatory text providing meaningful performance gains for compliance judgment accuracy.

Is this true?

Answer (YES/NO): NO